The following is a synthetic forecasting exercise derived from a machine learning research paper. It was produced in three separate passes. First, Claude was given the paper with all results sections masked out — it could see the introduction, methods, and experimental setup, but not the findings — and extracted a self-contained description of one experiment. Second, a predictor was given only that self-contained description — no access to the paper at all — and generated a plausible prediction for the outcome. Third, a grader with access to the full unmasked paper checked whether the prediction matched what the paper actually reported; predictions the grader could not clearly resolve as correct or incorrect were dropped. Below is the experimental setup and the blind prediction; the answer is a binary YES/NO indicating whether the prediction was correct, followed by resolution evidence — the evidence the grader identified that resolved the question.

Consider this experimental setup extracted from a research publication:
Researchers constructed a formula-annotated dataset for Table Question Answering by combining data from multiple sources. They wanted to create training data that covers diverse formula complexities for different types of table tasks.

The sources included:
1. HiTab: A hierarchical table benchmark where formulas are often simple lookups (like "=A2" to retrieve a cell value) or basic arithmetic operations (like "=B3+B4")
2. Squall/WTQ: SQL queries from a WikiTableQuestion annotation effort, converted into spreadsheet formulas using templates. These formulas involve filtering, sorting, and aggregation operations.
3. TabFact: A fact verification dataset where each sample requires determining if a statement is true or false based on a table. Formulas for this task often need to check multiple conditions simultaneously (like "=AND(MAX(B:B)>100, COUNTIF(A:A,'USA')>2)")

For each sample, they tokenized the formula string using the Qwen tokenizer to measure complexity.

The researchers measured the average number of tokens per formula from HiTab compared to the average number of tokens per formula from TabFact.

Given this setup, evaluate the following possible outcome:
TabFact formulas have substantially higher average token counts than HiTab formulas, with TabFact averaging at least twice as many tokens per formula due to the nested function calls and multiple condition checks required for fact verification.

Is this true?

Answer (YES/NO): YES